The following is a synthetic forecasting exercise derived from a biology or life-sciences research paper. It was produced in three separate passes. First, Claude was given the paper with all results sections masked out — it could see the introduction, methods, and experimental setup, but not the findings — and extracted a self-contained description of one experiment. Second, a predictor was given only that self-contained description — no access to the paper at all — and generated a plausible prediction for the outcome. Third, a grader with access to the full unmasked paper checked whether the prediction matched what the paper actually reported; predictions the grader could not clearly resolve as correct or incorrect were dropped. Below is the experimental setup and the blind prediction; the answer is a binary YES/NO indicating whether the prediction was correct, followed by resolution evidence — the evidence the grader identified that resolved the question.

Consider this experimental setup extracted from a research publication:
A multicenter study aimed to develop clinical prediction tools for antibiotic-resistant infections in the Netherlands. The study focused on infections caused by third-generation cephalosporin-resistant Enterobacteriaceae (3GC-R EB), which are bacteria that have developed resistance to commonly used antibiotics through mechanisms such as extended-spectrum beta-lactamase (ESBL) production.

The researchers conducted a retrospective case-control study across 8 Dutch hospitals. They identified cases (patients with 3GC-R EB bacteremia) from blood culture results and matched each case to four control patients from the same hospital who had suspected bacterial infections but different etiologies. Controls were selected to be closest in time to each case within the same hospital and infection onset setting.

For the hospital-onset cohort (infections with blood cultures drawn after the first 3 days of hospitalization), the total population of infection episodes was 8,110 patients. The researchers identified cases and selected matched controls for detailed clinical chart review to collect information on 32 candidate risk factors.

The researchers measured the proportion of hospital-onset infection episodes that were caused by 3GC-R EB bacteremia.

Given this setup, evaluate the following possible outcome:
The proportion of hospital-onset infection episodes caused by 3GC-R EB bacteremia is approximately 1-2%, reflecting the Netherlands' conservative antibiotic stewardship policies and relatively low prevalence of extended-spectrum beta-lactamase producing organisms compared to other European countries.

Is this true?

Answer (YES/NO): YES